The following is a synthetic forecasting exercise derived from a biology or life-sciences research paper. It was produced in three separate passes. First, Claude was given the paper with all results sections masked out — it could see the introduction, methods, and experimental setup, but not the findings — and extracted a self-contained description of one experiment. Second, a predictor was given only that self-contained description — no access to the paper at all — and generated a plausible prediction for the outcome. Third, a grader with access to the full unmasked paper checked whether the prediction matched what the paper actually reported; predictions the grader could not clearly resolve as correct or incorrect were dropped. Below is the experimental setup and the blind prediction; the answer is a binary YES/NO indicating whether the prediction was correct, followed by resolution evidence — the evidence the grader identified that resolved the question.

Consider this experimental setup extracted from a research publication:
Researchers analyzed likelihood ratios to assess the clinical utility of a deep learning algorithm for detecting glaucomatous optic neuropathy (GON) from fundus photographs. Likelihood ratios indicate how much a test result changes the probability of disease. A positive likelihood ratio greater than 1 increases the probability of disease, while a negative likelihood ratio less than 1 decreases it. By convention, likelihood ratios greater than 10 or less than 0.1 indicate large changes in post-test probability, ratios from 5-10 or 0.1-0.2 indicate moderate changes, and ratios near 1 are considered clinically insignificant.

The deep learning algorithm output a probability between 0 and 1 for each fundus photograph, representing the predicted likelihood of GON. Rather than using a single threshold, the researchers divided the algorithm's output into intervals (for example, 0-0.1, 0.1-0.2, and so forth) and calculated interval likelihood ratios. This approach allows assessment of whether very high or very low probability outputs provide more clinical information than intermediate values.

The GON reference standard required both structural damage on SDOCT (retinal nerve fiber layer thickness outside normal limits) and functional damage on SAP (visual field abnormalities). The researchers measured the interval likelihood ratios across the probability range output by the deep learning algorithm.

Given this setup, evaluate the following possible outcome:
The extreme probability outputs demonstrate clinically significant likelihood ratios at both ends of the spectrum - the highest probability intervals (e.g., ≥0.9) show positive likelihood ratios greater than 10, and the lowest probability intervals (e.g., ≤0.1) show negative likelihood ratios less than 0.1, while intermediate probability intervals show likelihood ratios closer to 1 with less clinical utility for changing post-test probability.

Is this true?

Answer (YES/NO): NO